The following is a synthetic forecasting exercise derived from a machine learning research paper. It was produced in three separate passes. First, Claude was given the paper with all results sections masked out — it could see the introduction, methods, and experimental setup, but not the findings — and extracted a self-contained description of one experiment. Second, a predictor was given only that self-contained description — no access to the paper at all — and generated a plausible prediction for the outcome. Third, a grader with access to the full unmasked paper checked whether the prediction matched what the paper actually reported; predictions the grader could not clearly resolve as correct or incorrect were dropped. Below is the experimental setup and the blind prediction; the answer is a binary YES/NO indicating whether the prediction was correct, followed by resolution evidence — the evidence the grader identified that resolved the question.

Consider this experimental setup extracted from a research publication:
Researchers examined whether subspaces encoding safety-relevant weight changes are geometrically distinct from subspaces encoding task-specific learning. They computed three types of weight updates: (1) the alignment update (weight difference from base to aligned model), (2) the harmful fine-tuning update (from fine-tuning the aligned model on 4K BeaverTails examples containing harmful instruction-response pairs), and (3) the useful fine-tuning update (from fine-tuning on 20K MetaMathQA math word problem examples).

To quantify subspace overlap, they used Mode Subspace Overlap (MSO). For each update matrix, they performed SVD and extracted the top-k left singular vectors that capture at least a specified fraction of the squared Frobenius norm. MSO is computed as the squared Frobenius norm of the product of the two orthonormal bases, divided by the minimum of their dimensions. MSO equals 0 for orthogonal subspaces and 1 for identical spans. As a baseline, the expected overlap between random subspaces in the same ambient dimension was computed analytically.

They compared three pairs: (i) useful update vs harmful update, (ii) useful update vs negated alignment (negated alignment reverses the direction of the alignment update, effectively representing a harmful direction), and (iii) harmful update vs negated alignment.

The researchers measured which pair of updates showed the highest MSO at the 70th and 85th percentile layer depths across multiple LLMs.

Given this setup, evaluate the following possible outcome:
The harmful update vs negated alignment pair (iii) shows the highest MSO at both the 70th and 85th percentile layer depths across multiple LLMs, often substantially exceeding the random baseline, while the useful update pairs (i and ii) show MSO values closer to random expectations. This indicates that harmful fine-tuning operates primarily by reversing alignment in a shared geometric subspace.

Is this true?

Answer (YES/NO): NO